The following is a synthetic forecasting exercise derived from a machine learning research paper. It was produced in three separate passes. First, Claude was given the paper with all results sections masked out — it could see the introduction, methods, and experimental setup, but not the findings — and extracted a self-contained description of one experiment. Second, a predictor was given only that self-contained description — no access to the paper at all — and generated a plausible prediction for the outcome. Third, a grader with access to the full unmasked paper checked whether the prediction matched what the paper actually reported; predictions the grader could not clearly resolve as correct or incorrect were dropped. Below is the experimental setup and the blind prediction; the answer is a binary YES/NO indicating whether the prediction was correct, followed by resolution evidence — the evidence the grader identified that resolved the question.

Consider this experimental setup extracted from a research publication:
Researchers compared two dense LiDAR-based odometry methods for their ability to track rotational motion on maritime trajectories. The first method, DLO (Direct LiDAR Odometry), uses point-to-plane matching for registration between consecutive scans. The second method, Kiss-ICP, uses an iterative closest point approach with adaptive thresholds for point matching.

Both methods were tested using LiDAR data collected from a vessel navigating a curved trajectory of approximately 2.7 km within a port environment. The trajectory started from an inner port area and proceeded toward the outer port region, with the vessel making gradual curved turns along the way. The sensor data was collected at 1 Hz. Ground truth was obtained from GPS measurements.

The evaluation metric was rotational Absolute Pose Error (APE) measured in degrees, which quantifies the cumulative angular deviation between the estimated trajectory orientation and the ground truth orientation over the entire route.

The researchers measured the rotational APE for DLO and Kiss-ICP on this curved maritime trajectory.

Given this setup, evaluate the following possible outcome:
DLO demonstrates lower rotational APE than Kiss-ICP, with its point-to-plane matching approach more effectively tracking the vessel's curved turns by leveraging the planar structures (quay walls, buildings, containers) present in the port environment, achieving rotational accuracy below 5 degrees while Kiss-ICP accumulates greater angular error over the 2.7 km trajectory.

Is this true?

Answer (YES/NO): NO